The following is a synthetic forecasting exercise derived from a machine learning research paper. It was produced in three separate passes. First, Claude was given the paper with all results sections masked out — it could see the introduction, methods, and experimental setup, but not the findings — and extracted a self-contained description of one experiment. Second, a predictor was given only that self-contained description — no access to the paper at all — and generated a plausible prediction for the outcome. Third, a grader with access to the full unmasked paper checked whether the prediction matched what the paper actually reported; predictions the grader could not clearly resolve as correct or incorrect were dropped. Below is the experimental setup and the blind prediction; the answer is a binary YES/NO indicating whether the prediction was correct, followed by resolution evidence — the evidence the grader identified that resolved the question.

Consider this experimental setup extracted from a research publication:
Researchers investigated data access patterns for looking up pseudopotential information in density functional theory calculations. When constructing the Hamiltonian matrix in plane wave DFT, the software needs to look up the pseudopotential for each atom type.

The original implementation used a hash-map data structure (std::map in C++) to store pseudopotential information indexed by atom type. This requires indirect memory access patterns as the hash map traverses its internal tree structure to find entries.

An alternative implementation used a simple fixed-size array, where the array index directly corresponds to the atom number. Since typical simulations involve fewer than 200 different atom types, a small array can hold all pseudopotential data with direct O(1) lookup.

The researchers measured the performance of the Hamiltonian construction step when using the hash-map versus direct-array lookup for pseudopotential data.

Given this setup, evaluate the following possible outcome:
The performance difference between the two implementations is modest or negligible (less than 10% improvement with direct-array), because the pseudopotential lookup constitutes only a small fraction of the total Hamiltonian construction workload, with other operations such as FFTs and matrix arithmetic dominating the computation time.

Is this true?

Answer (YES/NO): NO